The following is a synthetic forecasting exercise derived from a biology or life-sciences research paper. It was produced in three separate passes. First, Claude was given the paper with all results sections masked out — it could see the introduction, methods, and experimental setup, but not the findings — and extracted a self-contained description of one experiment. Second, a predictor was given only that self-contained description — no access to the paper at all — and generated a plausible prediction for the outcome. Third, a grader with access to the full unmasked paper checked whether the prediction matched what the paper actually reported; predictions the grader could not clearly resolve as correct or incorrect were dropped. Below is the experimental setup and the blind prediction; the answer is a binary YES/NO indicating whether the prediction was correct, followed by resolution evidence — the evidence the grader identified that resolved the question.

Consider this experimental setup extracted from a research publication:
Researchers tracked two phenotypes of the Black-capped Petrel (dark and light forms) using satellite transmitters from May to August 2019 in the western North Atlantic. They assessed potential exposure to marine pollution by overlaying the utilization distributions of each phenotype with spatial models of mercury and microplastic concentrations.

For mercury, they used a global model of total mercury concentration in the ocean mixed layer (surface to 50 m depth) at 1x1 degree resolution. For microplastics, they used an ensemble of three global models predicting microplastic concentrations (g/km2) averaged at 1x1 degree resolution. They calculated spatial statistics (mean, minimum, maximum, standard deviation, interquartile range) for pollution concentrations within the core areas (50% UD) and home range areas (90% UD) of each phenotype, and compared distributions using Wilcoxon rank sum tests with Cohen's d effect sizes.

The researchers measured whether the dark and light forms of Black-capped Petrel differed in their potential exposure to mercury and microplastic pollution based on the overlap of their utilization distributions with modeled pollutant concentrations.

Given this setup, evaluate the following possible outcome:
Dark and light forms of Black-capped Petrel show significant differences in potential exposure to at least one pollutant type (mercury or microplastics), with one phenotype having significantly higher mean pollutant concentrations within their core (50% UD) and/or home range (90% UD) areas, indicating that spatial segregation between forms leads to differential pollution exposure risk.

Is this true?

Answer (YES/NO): YES